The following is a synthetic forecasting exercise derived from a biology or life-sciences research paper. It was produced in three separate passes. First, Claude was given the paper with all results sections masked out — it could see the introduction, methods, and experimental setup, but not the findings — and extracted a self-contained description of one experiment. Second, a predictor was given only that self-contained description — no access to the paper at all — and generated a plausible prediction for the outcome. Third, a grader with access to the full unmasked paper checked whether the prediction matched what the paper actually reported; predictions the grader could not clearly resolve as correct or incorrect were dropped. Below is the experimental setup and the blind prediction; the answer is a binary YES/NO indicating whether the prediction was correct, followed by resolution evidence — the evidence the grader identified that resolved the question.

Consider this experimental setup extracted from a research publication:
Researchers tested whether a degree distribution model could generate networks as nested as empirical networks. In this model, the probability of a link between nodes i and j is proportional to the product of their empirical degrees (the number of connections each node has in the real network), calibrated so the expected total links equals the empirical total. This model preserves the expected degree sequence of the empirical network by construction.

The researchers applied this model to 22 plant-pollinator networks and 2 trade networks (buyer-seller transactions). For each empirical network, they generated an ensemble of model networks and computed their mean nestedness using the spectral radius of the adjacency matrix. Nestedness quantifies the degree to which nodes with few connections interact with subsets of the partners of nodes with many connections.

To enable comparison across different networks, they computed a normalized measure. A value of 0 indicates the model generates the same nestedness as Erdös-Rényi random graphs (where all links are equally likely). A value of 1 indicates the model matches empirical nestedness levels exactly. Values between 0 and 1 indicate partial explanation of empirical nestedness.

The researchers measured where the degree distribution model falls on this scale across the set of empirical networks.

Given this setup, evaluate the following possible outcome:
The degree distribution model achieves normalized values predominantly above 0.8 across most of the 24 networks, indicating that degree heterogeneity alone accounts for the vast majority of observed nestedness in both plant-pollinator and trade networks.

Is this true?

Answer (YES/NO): NO